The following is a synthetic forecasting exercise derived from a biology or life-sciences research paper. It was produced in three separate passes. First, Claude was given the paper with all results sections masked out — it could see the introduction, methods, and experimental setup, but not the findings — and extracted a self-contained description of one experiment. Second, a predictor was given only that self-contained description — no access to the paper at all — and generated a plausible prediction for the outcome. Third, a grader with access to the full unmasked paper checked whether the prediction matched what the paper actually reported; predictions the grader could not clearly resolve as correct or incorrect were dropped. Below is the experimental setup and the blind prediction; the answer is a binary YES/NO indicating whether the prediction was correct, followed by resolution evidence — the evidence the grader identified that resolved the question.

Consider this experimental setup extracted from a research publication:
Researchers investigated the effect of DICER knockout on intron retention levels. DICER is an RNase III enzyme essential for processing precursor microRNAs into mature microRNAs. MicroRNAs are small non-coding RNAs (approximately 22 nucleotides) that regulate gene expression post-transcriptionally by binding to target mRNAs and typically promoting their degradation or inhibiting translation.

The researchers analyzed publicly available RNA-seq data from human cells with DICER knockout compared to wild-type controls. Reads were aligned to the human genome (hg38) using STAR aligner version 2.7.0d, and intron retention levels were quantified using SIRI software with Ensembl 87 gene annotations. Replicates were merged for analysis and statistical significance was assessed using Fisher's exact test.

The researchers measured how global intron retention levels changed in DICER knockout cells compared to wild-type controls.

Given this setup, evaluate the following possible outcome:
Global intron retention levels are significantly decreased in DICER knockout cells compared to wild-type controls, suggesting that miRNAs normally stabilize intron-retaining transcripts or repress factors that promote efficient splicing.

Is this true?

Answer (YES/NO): YES